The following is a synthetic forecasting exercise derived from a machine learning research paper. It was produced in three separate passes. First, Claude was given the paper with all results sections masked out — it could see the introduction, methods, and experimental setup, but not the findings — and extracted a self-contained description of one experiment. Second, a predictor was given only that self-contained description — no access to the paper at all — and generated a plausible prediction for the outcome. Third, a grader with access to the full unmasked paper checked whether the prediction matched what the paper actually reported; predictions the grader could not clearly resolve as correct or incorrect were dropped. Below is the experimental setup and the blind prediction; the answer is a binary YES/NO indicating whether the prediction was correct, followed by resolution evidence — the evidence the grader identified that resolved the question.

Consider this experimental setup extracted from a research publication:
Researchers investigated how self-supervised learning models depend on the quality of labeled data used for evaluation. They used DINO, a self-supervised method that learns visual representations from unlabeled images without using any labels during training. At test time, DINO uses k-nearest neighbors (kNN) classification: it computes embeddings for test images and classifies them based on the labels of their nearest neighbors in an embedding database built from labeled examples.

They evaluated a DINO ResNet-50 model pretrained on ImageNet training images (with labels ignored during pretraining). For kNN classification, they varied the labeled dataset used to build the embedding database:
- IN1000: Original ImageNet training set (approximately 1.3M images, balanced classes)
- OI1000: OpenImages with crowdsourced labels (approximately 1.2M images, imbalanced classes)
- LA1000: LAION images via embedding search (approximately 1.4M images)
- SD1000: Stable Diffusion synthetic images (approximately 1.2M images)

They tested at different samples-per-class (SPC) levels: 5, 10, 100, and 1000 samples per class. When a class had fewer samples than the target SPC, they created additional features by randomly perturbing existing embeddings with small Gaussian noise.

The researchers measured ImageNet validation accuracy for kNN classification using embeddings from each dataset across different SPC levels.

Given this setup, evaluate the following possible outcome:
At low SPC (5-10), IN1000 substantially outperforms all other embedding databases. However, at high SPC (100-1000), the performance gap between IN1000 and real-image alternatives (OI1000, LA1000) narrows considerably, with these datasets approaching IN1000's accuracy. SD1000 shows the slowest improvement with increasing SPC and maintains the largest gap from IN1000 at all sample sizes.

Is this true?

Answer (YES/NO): NO